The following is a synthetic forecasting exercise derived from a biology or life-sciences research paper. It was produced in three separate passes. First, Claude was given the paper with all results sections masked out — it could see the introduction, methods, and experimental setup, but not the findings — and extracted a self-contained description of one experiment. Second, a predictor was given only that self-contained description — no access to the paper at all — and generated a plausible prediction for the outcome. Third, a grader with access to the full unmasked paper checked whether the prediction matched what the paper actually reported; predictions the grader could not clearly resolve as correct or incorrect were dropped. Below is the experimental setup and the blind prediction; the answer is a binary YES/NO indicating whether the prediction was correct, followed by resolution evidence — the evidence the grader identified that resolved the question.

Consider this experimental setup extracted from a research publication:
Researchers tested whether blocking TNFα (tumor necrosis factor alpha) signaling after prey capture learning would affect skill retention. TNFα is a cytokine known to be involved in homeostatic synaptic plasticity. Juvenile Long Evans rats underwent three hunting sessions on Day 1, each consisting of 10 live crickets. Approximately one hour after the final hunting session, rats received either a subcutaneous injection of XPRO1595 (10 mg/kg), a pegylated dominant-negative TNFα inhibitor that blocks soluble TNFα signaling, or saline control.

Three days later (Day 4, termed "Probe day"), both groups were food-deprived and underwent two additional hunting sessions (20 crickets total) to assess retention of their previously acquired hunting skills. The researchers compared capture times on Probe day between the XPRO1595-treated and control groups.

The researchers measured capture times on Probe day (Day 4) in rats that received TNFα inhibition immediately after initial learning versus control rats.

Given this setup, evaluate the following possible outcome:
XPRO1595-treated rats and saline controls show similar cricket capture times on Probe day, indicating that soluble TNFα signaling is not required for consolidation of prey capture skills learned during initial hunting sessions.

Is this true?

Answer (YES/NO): NO